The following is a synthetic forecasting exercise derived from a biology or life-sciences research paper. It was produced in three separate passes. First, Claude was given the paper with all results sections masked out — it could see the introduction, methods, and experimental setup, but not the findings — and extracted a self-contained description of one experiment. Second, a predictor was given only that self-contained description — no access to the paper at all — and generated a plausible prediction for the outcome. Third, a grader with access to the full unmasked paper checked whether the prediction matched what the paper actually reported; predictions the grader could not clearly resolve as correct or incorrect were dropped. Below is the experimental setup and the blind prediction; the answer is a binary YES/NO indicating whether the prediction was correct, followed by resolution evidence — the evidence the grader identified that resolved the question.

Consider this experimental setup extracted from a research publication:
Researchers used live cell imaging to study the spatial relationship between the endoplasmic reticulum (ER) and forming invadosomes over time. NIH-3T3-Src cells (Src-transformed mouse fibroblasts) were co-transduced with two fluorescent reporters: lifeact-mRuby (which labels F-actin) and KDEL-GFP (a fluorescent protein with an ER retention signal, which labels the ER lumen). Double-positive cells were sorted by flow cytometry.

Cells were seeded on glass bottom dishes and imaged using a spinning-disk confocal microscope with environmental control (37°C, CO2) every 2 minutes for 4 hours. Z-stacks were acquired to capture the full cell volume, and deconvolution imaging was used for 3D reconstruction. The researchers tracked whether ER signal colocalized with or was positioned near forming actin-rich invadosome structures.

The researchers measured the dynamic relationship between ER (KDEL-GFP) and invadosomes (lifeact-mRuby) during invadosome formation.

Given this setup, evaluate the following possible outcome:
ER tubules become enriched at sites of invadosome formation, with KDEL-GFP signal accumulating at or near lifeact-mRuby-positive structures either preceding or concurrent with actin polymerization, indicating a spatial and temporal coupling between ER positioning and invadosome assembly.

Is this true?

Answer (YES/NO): YES